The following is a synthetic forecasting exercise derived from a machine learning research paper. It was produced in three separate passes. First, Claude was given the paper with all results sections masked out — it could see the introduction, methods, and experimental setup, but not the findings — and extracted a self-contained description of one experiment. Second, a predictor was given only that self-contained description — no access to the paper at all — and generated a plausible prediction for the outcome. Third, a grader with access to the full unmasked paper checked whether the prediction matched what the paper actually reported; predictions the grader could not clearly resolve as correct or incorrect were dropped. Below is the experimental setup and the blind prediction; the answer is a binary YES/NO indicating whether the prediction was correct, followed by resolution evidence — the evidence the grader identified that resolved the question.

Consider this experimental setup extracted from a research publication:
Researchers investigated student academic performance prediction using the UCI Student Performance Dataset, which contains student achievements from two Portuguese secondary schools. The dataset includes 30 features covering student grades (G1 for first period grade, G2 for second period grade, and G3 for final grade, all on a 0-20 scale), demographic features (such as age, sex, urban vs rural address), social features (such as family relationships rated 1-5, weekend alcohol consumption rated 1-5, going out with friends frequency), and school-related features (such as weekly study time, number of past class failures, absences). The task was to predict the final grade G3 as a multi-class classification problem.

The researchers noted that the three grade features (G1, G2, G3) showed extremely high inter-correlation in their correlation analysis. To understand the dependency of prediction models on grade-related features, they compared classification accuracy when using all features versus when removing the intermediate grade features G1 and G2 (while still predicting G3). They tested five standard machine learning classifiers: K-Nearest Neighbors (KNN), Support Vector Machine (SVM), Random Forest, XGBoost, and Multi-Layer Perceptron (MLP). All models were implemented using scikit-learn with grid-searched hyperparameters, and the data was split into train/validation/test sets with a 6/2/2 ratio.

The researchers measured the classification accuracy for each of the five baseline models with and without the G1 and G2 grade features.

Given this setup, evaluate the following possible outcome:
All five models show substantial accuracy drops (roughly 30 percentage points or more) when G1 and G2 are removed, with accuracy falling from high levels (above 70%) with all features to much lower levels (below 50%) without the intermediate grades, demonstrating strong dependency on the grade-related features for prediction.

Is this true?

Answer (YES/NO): NO